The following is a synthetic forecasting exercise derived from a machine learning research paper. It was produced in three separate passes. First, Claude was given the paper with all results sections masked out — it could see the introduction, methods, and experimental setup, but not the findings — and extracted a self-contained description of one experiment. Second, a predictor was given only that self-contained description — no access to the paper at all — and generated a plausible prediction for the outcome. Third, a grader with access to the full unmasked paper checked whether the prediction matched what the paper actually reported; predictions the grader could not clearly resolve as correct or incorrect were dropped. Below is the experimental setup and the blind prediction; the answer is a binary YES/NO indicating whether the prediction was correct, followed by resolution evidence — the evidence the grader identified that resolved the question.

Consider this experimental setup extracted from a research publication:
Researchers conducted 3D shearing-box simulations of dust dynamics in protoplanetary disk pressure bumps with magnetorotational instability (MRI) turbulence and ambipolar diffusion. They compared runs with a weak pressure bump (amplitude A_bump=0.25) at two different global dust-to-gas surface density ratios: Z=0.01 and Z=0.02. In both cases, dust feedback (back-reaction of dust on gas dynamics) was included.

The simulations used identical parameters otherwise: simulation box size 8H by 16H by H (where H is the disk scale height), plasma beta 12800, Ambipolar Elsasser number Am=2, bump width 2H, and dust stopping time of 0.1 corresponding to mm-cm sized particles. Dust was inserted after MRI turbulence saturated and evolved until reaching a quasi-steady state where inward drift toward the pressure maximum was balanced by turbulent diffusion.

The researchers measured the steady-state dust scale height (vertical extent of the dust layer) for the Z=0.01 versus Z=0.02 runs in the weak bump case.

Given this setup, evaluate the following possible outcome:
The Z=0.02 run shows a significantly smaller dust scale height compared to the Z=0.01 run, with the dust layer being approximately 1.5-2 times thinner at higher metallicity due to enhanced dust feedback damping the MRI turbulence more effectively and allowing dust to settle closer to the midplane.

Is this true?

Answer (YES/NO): NO